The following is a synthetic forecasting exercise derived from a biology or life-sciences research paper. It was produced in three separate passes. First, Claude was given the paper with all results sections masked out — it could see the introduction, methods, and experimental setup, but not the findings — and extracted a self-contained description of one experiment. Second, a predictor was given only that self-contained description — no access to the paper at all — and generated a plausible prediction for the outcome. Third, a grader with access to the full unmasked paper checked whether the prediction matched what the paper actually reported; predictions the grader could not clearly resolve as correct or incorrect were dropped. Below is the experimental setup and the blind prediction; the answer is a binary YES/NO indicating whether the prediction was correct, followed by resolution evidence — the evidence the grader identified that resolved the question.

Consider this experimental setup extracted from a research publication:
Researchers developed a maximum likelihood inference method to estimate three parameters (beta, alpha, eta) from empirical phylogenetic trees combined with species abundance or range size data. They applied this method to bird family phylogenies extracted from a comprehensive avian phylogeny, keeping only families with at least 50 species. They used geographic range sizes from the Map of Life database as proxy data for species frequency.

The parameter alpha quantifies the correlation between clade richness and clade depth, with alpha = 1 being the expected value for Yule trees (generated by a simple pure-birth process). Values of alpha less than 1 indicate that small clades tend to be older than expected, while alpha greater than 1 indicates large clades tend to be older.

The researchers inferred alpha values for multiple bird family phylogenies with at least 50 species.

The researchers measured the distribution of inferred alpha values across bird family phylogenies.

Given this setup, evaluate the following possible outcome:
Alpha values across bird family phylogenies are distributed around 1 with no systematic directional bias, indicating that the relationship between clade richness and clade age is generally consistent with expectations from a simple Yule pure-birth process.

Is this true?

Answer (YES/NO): NO